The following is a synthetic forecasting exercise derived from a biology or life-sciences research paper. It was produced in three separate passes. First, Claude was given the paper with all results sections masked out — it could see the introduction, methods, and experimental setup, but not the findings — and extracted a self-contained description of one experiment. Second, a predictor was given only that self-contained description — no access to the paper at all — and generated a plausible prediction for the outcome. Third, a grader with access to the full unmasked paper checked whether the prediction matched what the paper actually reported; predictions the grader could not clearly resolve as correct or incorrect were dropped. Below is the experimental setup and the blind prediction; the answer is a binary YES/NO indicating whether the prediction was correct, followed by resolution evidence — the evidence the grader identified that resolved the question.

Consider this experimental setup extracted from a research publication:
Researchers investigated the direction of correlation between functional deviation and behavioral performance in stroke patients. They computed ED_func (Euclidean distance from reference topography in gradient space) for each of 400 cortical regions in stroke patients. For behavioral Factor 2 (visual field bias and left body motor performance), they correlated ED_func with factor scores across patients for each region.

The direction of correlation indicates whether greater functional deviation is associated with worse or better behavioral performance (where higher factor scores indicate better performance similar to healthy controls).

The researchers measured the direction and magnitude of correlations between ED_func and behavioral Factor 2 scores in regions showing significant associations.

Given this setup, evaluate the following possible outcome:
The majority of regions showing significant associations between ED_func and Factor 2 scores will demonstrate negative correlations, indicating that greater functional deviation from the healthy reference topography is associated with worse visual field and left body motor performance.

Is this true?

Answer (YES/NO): YES